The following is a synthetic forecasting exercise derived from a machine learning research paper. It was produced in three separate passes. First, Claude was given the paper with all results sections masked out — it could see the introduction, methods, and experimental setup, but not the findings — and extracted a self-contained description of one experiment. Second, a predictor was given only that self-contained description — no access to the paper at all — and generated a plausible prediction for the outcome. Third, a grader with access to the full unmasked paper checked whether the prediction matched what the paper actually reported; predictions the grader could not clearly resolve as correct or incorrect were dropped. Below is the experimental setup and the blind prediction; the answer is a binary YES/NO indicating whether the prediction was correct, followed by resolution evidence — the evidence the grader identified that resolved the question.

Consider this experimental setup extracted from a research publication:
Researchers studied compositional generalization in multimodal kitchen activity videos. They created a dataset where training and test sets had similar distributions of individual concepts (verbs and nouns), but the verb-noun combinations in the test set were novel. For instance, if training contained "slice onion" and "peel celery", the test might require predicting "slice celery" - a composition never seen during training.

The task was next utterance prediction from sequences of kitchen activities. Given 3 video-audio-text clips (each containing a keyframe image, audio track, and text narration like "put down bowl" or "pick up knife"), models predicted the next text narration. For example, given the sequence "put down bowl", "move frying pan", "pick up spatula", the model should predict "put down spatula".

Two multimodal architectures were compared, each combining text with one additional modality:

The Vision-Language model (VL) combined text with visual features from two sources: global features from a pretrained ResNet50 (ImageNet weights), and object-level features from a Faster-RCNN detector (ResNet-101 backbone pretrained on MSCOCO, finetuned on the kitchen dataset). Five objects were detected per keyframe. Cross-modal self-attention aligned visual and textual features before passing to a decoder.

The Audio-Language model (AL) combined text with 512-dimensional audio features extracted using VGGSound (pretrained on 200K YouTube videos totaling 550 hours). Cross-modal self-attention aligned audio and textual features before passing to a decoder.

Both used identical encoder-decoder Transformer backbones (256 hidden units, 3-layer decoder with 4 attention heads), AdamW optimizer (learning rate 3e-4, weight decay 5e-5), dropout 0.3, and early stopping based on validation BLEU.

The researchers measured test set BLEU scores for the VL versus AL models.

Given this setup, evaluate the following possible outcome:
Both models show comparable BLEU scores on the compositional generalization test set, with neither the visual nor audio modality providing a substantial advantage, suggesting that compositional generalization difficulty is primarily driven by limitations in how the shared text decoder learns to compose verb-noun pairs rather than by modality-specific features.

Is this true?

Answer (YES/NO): NO